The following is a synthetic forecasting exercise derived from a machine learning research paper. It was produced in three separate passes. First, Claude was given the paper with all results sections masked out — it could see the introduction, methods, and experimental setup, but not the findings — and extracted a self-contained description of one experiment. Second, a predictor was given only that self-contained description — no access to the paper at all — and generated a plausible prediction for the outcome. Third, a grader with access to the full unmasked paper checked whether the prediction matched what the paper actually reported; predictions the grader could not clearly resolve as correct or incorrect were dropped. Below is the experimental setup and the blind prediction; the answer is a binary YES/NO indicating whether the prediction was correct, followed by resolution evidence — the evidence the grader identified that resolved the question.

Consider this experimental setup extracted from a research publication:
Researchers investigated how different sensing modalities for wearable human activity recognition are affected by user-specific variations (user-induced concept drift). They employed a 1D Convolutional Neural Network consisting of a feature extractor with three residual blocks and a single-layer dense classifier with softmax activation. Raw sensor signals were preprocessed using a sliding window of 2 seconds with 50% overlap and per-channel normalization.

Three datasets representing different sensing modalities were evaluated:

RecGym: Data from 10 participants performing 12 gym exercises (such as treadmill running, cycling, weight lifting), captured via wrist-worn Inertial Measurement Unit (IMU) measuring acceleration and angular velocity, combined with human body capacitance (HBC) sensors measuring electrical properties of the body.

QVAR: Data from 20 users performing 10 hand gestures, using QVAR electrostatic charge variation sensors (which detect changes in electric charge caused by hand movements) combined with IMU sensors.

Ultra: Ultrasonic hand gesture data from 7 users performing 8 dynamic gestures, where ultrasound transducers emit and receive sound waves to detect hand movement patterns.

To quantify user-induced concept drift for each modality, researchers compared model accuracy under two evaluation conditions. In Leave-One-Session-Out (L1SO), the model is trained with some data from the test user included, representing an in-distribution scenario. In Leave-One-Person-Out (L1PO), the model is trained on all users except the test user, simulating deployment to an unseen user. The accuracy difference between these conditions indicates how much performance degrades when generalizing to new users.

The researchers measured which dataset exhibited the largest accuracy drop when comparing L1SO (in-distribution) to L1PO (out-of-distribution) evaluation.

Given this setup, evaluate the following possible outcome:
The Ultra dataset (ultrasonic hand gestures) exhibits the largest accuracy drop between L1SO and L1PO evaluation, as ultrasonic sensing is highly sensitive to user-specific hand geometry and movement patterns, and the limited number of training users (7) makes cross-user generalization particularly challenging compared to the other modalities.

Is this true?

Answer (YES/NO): NO